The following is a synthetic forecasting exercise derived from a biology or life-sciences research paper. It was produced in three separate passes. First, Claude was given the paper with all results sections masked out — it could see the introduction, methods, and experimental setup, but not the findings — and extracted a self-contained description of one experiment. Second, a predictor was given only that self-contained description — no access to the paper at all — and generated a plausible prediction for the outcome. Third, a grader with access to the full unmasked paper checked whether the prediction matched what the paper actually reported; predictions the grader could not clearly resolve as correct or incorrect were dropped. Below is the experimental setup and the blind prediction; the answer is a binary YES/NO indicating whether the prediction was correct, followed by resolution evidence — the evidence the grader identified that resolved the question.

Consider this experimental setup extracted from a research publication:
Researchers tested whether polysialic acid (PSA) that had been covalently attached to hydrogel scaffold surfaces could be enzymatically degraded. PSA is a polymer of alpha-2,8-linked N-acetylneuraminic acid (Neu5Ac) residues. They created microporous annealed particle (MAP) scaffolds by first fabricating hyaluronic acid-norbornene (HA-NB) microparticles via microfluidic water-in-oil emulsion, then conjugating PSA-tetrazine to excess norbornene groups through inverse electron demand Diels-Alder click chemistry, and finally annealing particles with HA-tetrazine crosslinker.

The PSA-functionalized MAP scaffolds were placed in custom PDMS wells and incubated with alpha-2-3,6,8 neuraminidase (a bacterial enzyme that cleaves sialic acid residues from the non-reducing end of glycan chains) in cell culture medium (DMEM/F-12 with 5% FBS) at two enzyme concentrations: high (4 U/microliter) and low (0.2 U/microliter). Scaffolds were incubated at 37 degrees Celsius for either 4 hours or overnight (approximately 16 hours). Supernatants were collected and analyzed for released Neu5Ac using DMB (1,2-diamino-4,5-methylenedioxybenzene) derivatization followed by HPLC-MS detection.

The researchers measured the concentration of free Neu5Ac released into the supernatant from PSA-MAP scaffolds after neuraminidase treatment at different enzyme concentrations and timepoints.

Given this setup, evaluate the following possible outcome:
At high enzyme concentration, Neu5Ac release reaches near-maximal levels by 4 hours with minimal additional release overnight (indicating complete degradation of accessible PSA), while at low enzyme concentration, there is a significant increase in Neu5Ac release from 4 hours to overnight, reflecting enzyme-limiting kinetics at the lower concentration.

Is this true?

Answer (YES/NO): NO